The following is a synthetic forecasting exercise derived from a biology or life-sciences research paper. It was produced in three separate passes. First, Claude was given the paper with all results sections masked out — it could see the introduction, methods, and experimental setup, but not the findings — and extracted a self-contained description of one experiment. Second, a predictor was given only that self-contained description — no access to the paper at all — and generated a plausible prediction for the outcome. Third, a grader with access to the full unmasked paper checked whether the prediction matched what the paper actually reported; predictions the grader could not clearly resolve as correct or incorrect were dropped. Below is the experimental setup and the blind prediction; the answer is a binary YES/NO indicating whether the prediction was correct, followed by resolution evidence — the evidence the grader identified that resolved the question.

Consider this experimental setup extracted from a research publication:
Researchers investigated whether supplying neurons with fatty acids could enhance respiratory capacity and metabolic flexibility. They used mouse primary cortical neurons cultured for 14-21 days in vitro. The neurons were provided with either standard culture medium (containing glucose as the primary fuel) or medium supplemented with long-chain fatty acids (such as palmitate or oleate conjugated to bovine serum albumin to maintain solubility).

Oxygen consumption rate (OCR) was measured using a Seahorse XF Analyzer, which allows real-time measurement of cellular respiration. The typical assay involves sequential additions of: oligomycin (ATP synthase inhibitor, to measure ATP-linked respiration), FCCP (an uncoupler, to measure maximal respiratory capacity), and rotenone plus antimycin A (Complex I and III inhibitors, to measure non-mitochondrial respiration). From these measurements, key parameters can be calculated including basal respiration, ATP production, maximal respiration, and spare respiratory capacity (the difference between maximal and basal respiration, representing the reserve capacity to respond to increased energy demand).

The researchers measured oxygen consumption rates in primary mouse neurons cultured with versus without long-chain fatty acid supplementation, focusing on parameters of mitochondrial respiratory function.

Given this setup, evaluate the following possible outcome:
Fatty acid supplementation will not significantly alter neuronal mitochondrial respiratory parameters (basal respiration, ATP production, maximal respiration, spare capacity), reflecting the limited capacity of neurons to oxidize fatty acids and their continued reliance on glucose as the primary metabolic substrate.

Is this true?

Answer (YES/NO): NO